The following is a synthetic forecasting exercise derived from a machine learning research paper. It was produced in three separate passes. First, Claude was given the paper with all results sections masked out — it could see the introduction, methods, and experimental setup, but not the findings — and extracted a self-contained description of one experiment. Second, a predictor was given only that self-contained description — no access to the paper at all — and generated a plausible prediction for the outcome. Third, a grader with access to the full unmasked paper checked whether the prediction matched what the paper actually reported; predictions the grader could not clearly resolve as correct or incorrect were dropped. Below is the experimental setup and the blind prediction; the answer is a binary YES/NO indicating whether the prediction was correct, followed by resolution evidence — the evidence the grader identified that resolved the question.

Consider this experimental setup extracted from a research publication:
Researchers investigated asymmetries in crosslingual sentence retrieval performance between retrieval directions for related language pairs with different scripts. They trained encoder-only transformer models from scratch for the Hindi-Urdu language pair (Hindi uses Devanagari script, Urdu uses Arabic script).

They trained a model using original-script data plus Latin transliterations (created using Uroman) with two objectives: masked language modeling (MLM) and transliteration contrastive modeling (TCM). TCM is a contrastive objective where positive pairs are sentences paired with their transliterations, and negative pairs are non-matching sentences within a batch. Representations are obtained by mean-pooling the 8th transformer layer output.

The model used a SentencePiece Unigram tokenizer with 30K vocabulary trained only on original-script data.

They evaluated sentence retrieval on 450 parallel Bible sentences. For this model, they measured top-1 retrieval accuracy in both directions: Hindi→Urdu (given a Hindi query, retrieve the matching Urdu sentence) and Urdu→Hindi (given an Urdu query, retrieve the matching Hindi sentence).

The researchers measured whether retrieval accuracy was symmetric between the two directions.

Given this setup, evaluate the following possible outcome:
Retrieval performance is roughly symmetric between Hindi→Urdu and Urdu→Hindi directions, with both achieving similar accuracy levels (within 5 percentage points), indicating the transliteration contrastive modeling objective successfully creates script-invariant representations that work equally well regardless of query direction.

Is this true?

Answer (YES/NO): NO